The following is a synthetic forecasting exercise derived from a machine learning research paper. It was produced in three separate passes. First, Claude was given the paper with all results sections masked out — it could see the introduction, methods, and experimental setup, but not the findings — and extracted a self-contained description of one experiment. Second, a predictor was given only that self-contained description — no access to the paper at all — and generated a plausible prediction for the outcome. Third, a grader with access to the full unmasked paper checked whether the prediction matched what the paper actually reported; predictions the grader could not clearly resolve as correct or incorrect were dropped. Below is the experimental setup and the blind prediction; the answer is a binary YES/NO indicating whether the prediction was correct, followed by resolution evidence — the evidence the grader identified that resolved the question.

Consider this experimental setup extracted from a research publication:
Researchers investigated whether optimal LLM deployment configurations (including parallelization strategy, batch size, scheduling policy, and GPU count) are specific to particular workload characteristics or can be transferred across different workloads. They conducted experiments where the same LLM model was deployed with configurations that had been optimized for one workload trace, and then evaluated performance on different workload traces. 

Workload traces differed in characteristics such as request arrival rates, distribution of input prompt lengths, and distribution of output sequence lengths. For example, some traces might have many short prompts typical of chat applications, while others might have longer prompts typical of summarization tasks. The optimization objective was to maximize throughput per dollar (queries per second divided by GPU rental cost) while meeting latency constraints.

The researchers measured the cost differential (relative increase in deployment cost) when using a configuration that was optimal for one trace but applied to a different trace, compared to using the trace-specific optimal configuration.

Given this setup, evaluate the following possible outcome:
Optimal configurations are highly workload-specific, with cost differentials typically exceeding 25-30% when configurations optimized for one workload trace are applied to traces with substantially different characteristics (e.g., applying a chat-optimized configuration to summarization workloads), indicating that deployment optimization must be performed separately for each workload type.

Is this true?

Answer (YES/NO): YES